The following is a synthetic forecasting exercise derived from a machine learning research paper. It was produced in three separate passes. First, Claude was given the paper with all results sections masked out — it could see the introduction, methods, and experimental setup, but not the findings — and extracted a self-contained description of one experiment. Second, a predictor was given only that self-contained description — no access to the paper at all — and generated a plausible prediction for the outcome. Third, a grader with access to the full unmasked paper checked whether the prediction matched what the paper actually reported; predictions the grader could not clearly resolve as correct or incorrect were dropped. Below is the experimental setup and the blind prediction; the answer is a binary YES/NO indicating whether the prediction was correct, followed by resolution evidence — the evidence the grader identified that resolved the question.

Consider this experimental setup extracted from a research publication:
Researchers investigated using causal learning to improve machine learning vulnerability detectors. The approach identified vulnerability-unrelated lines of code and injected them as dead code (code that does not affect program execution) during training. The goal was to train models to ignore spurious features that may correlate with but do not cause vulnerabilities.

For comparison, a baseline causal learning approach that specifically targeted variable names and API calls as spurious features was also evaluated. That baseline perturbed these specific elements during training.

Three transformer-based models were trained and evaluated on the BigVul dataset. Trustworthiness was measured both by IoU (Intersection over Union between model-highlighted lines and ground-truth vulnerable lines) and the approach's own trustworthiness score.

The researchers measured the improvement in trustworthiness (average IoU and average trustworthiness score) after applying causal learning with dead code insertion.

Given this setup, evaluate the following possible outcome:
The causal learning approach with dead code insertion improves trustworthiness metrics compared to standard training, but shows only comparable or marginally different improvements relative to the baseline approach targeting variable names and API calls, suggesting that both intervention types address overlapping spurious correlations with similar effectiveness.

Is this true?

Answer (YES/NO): NO